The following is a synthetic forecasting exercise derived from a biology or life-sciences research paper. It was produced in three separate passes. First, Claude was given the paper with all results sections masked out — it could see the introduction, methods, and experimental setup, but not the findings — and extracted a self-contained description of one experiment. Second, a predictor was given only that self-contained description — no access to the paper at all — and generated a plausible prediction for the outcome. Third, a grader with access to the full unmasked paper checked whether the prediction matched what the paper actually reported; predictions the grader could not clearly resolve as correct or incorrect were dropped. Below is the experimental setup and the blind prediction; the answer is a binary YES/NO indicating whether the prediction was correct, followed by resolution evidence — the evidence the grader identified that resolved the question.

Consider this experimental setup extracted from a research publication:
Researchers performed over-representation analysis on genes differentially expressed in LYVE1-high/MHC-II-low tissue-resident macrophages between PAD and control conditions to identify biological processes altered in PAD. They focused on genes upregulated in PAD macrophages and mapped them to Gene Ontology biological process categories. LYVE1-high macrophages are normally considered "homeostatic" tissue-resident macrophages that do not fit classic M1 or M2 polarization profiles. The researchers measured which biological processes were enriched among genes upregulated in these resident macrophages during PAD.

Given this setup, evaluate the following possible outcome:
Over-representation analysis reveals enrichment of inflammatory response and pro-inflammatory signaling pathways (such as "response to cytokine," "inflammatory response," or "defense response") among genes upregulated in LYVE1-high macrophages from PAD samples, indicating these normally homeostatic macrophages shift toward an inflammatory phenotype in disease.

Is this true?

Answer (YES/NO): YES